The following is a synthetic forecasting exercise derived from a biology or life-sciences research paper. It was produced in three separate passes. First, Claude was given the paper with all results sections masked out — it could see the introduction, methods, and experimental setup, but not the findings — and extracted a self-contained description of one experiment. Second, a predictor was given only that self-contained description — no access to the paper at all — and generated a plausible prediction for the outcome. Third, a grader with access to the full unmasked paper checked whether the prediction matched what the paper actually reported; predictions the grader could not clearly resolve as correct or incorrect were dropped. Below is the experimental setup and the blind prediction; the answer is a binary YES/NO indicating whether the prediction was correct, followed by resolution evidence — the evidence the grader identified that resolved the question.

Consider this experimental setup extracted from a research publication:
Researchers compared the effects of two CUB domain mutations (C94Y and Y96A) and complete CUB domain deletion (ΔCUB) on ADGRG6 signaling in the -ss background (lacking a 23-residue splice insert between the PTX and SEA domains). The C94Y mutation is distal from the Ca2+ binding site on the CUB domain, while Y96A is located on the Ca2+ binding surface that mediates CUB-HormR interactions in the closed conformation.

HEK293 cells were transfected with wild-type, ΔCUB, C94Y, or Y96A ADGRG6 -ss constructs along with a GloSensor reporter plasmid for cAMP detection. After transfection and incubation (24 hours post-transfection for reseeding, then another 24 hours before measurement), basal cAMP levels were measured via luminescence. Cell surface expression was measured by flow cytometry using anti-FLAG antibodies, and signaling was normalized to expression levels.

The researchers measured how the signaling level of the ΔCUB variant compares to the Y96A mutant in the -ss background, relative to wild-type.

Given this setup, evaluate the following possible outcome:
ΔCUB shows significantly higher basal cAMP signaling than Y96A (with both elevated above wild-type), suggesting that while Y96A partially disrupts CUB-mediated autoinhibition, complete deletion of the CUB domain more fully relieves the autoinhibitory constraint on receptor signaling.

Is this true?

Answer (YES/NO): NO